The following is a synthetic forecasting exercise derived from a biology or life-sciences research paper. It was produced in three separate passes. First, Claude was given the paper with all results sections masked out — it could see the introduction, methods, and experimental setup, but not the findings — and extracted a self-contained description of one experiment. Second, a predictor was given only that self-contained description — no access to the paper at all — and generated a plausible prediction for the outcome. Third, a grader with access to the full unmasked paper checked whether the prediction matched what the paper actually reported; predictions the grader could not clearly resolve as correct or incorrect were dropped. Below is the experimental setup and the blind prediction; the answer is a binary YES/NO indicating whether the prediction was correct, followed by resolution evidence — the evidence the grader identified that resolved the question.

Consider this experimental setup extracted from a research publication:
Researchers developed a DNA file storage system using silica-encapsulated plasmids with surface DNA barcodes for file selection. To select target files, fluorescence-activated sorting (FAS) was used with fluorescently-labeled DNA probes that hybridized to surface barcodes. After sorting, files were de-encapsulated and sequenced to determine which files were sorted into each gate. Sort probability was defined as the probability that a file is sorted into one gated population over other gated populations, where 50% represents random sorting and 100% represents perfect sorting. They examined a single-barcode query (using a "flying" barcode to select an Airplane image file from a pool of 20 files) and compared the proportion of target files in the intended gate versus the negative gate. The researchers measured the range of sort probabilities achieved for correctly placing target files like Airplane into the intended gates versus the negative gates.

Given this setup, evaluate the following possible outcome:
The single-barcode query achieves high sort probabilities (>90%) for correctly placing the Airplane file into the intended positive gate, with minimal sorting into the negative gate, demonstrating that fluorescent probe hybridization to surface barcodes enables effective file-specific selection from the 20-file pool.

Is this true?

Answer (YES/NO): NO